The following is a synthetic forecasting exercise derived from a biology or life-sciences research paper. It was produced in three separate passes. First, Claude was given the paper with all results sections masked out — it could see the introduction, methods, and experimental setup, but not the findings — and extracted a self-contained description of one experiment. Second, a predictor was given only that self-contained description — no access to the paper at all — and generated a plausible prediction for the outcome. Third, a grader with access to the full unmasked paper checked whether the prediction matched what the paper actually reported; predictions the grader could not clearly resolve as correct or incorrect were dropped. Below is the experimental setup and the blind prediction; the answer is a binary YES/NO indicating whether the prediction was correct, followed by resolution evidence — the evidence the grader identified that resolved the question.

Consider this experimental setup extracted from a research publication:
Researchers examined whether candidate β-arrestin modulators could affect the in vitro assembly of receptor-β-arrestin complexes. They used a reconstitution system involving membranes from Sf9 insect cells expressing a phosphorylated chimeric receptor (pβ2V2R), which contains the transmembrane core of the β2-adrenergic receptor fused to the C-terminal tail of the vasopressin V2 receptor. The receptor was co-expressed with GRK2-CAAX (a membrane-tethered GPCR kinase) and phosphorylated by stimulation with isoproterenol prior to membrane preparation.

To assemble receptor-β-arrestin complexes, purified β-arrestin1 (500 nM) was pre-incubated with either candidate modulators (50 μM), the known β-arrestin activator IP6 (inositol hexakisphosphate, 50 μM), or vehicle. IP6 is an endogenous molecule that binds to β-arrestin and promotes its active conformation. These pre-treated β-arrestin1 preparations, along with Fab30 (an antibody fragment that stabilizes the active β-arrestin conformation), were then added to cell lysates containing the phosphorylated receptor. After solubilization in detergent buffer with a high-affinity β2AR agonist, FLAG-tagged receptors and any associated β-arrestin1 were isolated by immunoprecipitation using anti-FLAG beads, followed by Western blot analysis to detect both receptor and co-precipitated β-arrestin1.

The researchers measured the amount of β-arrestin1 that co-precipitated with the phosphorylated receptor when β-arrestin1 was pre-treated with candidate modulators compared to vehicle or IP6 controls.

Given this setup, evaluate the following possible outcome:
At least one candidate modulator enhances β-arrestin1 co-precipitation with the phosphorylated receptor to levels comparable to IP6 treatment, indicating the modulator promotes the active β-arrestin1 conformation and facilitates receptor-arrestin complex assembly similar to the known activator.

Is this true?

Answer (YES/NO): NO